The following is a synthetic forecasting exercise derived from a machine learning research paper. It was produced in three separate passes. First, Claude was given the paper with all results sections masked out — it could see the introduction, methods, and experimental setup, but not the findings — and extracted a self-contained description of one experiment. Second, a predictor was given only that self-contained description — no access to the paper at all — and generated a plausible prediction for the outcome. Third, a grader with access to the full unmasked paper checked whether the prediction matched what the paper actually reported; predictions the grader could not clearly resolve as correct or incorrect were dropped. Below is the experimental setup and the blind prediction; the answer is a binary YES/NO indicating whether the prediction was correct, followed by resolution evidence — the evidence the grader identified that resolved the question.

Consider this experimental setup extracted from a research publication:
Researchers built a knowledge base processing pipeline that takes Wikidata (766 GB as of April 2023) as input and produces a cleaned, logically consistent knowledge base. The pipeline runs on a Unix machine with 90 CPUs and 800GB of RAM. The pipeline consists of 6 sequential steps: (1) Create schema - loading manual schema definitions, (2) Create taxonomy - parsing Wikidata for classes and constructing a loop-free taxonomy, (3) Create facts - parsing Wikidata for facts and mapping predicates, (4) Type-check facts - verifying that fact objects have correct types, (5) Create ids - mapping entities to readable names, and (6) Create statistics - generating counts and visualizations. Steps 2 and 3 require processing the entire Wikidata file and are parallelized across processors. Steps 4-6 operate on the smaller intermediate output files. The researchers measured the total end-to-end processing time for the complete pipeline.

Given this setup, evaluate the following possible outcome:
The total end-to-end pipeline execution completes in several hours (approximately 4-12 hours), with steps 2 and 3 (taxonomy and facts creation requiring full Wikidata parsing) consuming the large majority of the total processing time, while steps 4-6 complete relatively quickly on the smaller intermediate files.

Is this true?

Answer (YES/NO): YES